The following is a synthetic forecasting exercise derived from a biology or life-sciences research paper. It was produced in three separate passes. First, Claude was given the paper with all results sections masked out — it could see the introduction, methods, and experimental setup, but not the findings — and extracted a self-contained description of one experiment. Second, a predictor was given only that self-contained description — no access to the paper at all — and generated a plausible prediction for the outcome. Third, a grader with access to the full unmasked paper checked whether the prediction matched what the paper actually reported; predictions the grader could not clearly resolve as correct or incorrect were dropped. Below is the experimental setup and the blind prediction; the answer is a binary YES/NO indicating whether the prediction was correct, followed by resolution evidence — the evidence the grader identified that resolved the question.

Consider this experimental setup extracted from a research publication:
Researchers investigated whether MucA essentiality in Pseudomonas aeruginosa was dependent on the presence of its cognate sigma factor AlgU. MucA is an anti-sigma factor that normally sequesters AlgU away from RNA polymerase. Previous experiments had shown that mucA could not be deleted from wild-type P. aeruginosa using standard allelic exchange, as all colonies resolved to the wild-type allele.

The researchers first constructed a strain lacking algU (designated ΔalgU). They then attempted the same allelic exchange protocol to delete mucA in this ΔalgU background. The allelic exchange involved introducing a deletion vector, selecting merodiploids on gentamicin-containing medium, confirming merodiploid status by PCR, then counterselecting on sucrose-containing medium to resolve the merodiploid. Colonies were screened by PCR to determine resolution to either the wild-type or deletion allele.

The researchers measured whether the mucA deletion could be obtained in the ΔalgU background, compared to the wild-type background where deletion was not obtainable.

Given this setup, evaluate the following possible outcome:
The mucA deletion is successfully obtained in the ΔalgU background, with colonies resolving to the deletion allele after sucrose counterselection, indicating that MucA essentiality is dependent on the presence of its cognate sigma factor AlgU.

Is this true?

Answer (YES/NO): YES